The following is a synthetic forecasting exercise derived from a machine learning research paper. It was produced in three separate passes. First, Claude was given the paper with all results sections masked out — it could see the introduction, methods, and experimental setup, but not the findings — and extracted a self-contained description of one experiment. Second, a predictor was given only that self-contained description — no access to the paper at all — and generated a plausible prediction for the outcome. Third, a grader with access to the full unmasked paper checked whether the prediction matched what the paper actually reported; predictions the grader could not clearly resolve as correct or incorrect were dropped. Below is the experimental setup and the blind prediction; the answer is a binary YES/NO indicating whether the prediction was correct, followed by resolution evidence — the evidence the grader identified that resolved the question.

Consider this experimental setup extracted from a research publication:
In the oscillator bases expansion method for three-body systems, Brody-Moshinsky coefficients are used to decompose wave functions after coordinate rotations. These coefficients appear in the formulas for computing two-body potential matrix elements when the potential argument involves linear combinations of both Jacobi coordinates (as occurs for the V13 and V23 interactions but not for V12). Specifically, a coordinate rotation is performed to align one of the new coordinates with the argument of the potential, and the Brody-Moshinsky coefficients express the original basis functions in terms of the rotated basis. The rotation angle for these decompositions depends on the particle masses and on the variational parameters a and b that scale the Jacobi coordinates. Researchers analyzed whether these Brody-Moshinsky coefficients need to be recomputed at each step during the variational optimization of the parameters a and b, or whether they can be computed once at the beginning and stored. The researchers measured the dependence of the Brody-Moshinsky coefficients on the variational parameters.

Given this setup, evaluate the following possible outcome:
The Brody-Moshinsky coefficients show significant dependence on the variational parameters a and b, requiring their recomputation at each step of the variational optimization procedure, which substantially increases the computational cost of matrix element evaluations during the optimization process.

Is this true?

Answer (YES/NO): YES